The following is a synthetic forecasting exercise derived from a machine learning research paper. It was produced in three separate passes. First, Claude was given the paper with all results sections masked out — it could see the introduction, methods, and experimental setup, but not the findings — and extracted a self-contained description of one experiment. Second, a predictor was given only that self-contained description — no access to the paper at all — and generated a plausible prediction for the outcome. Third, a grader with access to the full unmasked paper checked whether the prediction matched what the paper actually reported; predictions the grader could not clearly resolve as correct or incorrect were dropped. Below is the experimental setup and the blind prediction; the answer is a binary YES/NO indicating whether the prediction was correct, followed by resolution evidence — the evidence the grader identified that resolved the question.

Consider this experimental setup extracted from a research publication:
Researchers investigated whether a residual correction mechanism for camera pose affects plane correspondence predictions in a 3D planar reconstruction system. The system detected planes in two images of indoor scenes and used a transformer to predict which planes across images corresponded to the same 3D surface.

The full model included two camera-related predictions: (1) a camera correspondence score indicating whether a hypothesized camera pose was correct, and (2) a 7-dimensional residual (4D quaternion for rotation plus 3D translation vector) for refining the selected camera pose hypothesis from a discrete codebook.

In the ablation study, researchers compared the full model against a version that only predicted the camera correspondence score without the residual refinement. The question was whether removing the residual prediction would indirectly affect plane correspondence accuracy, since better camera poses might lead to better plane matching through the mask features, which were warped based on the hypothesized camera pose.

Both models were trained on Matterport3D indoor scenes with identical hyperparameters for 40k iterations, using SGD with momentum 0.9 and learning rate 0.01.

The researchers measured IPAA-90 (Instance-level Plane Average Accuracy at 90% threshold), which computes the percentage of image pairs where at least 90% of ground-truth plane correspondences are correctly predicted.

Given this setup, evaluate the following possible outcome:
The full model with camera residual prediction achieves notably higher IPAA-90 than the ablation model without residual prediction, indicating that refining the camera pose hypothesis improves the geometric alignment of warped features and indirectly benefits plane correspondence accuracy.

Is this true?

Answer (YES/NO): NO